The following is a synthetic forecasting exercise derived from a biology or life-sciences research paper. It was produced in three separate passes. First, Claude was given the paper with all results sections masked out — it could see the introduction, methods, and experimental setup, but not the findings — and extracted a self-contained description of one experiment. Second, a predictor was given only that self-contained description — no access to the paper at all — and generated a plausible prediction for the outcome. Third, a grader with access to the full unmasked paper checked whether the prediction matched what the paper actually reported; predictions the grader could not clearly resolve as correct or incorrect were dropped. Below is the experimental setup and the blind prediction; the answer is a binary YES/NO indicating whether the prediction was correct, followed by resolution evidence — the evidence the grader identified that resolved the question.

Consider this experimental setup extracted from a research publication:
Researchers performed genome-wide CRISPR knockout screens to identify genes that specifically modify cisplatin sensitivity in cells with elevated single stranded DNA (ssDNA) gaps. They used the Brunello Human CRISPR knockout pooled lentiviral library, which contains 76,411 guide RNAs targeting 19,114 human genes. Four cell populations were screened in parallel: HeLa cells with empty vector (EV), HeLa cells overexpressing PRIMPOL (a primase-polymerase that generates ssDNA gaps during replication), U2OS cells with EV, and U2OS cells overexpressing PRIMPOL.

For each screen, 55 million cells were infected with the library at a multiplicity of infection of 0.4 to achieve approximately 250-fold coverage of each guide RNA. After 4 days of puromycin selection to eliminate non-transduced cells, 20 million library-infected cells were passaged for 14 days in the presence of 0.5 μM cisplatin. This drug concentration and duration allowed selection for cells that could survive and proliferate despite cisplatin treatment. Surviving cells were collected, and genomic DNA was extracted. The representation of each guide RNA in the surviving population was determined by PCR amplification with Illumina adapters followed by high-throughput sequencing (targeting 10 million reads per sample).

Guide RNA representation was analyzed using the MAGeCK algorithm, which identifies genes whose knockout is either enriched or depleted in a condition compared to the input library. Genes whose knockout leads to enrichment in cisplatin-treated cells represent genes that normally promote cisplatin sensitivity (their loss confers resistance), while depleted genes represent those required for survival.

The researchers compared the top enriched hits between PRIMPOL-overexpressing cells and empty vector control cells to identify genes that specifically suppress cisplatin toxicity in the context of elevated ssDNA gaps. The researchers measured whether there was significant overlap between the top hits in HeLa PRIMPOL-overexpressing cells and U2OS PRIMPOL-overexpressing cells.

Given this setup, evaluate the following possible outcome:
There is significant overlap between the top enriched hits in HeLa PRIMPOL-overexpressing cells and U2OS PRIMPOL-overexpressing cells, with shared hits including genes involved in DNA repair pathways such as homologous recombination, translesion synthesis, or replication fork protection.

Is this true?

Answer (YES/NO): NO